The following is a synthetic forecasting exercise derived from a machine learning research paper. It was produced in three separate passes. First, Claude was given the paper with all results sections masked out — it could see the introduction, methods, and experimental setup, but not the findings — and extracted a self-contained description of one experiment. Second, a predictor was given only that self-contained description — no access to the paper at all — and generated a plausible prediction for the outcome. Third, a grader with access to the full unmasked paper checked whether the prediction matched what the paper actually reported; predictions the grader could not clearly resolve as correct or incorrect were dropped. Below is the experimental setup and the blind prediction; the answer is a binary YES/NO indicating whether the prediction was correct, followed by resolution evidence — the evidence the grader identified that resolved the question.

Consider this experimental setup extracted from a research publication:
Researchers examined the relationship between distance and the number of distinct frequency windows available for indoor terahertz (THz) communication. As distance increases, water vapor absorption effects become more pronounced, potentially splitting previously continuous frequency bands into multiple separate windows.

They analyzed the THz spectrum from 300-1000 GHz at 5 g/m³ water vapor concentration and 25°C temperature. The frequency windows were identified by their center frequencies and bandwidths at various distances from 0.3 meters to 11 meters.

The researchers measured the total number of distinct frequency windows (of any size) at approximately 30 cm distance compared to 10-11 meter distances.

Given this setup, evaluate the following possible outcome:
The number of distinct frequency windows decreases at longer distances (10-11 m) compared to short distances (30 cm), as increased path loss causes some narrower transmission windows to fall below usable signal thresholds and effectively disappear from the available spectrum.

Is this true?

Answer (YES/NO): NO